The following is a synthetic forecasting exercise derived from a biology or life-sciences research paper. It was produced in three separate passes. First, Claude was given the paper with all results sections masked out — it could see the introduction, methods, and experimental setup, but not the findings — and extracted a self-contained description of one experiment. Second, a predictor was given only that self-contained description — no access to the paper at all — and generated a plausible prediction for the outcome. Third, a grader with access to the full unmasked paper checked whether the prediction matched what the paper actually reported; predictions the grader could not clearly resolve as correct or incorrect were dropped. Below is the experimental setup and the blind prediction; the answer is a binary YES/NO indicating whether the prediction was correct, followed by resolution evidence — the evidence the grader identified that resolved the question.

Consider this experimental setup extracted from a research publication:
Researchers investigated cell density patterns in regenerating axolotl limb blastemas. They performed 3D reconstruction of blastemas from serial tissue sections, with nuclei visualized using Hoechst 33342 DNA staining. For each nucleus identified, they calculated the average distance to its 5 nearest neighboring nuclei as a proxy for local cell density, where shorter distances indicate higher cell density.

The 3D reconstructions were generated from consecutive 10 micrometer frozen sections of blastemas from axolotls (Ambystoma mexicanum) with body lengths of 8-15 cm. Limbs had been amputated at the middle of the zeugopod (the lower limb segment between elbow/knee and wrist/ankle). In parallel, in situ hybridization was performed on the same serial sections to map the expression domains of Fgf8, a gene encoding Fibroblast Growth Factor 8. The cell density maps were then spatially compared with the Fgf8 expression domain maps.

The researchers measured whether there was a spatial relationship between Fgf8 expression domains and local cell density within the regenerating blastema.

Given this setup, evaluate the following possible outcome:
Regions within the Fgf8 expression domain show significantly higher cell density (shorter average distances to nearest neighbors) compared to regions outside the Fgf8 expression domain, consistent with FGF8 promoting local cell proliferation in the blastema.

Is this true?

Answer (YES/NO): NO